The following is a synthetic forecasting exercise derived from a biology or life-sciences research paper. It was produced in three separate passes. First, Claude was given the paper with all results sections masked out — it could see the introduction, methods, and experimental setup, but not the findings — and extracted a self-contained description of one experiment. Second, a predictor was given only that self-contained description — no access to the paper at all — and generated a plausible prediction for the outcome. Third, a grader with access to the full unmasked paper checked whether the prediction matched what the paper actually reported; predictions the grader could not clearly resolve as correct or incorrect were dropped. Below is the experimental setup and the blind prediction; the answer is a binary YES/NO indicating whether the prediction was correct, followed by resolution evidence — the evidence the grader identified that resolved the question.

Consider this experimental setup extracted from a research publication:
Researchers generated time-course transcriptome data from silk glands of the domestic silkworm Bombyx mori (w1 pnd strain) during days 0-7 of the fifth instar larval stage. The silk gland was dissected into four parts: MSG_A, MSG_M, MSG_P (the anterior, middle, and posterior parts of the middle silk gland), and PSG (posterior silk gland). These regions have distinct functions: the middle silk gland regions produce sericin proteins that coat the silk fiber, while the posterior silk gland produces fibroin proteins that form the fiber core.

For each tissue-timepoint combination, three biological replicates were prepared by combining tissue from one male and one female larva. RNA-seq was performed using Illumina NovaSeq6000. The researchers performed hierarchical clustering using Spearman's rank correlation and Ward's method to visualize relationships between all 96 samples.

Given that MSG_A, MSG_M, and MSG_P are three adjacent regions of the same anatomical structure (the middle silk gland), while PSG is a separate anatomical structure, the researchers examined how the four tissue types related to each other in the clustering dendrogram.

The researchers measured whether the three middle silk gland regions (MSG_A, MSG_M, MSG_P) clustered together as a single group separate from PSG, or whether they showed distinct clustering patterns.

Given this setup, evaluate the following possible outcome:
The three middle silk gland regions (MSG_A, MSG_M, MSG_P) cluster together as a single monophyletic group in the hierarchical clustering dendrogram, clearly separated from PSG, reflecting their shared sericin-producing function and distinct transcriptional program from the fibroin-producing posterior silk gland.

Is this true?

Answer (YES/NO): NO